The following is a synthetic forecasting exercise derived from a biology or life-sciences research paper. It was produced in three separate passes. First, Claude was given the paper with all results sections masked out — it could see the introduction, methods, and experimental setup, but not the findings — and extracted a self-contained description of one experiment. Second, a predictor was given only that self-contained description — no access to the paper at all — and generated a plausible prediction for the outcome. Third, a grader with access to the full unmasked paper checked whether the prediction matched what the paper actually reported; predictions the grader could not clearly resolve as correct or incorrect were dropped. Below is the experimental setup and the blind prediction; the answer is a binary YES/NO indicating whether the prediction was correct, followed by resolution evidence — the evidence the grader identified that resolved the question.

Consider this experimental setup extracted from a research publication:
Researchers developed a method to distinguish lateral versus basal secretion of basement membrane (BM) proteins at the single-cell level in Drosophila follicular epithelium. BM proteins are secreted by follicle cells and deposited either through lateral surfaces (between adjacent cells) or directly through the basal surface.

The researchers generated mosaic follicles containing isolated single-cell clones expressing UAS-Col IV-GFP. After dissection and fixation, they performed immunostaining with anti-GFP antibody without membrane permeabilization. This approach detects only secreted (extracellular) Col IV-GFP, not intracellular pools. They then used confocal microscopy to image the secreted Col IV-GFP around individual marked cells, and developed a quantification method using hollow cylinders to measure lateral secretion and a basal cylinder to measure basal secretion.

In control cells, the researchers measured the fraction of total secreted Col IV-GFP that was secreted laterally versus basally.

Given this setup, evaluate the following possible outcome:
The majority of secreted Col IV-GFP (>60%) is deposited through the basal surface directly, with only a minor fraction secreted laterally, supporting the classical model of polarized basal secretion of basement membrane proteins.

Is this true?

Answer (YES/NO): NO